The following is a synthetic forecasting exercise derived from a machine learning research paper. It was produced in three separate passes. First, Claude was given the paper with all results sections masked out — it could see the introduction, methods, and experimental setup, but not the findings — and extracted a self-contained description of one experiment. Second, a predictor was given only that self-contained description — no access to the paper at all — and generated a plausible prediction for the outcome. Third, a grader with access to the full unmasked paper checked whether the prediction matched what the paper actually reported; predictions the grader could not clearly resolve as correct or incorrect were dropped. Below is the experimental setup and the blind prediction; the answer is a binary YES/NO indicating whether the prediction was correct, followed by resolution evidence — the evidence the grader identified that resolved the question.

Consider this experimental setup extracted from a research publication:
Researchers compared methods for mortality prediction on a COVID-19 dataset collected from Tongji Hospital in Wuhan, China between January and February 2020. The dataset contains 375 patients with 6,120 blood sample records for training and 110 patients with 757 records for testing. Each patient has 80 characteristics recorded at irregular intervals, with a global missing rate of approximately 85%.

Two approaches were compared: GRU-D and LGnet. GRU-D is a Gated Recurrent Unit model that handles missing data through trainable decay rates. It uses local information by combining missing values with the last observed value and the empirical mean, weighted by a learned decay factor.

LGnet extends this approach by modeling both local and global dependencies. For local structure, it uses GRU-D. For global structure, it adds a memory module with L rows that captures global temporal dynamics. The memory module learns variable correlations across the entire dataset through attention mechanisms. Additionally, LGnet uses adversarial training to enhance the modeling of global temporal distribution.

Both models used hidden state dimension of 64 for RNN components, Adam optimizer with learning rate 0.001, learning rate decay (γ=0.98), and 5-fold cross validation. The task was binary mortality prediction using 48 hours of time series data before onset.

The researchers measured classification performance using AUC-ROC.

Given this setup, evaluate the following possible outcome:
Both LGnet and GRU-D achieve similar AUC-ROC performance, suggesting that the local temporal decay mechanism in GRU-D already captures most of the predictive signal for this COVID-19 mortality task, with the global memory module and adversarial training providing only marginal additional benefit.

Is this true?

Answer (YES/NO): NO